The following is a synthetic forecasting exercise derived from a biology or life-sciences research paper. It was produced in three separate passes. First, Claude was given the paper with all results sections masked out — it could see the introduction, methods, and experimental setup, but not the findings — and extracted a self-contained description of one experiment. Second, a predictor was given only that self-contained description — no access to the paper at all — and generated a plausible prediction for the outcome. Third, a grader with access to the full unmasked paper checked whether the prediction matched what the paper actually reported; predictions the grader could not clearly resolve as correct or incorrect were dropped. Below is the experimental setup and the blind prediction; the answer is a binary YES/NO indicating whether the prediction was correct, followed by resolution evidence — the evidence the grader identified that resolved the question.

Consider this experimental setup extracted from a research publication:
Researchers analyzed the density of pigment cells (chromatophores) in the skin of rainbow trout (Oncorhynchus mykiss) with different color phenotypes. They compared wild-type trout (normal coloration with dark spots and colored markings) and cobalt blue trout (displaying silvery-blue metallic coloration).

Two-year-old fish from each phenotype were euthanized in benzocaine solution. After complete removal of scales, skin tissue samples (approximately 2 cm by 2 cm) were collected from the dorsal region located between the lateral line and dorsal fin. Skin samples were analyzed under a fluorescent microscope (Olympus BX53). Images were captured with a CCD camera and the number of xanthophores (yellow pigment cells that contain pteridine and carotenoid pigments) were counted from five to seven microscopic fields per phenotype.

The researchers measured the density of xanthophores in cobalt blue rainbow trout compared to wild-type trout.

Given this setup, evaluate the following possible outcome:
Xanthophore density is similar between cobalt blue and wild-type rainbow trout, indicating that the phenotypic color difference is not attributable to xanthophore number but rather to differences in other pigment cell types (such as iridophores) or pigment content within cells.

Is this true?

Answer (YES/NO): NO